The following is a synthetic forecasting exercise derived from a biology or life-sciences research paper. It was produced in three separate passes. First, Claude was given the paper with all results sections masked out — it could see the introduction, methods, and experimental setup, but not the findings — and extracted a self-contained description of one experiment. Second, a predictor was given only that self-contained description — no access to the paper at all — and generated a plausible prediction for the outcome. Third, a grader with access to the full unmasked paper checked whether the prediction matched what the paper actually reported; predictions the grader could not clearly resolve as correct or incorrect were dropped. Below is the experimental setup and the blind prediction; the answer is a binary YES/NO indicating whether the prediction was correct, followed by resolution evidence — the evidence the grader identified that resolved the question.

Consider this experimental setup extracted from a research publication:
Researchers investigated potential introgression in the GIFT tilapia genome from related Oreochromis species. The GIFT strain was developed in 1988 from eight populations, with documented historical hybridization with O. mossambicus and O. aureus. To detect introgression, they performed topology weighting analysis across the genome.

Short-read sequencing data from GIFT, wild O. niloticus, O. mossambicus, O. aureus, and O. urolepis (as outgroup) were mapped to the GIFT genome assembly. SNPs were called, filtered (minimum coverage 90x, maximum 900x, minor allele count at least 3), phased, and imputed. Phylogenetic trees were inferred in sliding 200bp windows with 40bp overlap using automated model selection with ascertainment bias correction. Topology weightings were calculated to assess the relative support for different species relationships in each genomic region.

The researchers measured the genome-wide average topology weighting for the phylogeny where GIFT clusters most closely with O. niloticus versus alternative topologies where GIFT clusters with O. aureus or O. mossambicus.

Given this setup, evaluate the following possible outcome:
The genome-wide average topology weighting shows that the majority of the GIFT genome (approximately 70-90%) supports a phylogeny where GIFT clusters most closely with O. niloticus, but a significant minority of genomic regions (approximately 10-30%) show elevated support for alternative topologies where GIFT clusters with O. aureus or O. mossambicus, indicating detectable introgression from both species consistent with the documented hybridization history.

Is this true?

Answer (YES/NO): YES